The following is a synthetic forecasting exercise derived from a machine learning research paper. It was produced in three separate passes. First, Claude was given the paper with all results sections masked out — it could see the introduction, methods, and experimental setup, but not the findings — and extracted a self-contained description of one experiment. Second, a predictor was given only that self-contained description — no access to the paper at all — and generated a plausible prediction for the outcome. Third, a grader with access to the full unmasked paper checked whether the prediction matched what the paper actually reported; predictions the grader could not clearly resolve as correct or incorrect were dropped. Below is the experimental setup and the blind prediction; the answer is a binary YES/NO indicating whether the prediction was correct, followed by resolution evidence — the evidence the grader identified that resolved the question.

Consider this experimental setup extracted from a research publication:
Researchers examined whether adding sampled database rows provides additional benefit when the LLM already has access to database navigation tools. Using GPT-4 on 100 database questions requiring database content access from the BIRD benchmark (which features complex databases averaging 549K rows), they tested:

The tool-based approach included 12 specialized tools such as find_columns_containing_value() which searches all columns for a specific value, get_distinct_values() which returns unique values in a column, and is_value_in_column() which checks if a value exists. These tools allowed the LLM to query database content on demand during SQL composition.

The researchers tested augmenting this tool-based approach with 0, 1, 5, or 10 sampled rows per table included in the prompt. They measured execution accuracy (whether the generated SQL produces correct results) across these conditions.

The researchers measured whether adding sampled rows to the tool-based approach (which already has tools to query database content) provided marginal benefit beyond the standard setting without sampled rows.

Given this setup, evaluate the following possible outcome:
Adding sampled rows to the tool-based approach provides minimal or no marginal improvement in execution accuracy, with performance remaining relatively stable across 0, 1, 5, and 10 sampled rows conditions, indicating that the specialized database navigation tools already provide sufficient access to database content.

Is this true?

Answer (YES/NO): YES